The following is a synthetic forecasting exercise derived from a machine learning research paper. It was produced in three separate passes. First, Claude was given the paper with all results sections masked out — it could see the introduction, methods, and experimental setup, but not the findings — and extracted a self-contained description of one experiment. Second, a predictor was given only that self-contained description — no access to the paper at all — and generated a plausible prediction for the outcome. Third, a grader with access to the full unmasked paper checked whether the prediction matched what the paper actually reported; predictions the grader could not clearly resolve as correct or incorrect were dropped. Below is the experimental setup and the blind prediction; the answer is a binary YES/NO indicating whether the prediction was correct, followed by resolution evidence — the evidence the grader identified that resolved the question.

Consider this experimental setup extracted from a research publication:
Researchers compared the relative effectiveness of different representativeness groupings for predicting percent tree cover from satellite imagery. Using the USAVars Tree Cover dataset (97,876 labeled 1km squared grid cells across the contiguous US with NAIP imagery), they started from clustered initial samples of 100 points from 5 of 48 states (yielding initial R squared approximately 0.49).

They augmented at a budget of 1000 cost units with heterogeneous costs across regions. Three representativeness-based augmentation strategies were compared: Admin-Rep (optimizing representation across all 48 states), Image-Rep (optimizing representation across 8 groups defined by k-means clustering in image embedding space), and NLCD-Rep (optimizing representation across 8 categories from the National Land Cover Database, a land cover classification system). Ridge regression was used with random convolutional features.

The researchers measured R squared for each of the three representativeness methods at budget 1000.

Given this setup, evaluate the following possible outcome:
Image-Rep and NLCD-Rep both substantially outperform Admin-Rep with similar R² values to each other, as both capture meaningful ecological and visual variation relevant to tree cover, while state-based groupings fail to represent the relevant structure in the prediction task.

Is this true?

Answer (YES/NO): NO